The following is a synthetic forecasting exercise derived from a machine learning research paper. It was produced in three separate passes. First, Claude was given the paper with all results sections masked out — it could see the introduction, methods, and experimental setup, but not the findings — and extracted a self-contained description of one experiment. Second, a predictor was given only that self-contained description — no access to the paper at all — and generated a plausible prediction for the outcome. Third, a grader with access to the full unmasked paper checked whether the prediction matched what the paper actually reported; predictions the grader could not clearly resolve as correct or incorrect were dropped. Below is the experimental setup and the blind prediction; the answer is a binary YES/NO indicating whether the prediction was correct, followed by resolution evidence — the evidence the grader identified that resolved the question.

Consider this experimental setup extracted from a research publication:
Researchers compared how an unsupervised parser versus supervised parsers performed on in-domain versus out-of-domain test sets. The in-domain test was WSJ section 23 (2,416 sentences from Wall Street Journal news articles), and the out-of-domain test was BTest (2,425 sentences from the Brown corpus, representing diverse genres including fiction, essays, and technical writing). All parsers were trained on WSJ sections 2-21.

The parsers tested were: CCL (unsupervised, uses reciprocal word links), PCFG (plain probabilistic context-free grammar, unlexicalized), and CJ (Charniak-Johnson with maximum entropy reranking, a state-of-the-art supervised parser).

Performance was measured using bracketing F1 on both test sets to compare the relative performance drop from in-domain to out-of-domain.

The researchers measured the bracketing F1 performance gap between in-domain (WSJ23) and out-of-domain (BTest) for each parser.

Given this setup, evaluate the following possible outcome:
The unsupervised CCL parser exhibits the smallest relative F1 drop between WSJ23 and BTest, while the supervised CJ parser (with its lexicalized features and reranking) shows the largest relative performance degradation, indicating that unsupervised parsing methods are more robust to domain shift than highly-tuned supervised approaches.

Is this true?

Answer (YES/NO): YES